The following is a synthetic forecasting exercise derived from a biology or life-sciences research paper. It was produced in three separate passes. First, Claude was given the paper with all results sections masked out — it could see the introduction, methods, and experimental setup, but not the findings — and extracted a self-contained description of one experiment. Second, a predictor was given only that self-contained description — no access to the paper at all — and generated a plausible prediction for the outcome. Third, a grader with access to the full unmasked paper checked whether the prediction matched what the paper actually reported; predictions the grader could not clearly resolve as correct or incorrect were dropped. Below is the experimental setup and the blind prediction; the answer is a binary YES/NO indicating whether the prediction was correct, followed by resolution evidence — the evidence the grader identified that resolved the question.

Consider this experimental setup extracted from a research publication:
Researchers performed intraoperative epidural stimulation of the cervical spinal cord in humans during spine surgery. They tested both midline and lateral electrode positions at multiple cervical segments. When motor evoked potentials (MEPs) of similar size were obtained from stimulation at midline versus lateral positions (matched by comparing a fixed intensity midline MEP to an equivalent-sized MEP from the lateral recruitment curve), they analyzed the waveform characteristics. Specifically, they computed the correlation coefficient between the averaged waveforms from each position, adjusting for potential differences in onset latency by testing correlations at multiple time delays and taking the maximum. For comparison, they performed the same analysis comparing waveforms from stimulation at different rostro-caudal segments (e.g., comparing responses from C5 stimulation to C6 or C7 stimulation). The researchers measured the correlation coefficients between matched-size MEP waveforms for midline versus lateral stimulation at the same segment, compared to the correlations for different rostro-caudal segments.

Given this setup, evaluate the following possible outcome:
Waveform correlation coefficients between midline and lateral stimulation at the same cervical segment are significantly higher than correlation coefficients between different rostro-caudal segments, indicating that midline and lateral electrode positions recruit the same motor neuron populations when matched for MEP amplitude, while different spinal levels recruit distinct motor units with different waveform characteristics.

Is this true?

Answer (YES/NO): YES